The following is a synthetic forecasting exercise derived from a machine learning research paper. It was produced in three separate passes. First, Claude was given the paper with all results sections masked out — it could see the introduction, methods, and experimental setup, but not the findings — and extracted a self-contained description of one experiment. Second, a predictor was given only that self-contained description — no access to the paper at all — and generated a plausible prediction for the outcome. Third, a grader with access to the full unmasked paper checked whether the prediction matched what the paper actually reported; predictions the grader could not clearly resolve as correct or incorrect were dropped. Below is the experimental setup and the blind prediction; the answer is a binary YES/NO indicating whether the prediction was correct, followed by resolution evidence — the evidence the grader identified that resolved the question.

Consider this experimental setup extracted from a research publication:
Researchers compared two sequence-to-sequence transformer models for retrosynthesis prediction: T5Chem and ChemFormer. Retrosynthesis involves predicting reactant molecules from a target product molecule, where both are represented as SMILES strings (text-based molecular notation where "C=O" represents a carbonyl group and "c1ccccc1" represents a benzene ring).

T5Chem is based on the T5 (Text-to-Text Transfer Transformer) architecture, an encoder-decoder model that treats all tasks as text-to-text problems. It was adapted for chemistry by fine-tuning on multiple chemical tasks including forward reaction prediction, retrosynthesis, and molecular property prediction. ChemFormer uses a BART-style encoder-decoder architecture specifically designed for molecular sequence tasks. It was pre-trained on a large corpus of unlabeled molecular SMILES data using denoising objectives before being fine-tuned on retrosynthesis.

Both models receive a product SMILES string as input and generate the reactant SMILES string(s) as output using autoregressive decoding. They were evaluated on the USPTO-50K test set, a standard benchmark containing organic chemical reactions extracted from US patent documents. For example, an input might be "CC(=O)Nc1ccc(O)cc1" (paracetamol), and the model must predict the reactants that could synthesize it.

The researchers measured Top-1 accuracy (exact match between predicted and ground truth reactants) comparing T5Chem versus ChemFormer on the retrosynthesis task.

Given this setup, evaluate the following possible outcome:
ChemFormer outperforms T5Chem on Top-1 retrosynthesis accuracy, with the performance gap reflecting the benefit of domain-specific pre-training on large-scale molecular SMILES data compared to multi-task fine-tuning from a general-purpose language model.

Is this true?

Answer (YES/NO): NO